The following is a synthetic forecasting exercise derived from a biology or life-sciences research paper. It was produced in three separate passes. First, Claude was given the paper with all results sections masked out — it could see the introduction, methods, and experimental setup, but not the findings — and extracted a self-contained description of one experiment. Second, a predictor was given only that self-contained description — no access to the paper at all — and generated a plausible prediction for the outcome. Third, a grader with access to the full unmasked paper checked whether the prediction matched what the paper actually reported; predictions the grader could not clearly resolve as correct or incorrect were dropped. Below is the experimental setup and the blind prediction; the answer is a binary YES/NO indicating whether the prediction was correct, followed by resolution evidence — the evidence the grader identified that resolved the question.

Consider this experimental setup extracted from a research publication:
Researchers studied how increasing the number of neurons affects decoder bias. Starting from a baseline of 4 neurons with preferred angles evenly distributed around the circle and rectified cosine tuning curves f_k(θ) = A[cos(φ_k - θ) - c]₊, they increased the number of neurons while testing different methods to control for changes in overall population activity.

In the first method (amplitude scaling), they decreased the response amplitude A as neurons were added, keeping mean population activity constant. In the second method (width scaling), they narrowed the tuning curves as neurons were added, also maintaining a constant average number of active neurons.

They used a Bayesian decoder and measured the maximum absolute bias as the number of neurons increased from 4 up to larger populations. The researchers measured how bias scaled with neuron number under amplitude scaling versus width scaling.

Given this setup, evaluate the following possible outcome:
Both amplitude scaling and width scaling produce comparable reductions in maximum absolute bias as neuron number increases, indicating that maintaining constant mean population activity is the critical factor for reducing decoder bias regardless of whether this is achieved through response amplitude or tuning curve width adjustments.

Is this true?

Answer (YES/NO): NO